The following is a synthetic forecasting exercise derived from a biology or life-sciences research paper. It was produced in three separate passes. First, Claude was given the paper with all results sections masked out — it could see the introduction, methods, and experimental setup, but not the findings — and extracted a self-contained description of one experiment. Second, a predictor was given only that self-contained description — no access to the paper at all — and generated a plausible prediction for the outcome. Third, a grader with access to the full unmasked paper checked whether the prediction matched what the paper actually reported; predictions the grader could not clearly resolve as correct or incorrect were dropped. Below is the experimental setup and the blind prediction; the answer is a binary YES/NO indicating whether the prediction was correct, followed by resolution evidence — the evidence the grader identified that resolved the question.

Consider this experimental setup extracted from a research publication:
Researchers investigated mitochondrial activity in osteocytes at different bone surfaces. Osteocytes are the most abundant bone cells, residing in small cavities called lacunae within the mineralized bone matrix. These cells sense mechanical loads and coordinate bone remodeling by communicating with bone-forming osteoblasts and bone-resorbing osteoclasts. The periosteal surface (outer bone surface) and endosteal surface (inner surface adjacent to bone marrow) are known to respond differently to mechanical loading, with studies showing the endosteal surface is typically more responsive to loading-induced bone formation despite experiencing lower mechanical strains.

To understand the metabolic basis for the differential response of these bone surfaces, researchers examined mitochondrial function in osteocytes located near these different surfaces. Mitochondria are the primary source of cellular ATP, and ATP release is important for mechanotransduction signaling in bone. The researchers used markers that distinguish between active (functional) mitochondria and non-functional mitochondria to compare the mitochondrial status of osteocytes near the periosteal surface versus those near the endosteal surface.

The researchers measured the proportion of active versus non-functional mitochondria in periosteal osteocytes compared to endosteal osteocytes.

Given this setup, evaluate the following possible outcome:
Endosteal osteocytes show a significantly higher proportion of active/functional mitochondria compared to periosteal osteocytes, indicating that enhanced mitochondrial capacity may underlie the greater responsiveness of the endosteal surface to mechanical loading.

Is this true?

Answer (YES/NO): NO